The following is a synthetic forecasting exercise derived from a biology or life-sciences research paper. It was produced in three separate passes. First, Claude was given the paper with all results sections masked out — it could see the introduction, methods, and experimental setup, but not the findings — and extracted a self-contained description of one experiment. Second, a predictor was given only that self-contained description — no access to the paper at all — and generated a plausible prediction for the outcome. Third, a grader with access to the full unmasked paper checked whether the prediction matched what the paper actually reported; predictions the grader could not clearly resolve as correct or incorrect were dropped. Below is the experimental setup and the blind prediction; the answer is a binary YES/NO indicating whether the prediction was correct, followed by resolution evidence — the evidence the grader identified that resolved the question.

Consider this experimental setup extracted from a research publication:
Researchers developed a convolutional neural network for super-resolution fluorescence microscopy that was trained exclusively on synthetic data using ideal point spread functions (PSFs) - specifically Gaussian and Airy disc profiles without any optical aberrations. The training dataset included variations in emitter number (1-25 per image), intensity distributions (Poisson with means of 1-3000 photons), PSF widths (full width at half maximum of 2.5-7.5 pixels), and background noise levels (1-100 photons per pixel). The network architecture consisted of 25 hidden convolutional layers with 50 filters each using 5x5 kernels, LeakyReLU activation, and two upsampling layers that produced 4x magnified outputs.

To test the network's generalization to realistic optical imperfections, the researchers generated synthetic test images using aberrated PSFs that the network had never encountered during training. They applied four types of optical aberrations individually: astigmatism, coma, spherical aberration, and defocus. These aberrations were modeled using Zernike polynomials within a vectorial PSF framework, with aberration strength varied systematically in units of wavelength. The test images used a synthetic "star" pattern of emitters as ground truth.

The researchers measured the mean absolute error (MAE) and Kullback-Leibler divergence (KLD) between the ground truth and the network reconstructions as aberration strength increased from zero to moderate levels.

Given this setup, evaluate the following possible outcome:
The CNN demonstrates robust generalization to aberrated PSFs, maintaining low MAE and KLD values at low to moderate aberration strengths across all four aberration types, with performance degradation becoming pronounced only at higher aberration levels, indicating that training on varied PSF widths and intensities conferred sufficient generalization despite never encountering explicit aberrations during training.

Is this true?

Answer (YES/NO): NO